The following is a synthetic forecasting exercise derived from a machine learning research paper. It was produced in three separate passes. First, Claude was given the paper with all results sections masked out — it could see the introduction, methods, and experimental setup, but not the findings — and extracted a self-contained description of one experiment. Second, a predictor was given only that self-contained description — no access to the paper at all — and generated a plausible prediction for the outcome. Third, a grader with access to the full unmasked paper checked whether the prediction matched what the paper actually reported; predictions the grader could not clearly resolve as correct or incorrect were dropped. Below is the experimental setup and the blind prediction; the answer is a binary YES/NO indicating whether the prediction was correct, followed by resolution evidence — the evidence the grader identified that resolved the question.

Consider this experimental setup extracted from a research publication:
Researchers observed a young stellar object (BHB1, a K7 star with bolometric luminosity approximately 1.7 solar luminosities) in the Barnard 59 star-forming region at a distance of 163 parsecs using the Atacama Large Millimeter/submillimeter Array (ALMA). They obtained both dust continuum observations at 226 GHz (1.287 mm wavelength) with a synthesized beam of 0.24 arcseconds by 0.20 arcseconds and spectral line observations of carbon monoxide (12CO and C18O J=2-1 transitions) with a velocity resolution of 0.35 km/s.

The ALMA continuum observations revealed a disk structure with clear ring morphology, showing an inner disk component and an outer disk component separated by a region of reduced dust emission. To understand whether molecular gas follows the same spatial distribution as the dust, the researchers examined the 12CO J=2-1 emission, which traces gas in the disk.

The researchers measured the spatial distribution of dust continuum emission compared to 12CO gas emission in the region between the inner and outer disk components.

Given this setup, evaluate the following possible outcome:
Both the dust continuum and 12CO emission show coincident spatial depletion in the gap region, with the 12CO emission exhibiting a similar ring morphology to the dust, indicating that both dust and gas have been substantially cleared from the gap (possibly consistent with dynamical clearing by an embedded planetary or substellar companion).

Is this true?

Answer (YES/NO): NO